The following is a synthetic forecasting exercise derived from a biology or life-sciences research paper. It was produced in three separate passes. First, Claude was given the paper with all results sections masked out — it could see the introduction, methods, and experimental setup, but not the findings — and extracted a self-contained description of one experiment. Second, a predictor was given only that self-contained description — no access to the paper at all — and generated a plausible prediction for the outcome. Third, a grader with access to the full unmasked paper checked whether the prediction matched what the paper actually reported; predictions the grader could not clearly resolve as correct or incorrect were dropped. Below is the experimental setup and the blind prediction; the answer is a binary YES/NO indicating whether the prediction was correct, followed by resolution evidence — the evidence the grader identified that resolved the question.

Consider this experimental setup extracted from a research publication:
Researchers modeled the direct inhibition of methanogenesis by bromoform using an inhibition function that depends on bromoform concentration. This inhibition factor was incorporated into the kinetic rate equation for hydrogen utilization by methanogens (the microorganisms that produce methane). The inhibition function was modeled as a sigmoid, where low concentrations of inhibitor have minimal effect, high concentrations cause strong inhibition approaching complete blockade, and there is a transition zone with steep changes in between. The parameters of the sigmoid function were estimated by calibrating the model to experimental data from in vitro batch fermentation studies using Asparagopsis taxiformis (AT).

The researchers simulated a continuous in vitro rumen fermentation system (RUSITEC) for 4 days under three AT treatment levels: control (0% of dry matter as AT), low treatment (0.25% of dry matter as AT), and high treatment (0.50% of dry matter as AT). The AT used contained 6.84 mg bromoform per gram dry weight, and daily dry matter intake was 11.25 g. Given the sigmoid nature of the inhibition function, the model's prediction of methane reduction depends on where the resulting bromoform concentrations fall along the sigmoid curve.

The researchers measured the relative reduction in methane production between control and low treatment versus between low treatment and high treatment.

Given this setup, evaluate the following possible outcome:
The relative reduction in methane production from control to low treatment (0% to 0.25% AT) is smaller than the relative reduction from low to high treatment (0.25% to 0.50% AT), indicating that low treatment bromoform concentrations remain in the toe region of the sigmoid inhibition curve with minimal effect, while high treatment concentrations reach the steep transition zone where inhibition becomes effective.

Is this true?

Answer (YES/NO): YES